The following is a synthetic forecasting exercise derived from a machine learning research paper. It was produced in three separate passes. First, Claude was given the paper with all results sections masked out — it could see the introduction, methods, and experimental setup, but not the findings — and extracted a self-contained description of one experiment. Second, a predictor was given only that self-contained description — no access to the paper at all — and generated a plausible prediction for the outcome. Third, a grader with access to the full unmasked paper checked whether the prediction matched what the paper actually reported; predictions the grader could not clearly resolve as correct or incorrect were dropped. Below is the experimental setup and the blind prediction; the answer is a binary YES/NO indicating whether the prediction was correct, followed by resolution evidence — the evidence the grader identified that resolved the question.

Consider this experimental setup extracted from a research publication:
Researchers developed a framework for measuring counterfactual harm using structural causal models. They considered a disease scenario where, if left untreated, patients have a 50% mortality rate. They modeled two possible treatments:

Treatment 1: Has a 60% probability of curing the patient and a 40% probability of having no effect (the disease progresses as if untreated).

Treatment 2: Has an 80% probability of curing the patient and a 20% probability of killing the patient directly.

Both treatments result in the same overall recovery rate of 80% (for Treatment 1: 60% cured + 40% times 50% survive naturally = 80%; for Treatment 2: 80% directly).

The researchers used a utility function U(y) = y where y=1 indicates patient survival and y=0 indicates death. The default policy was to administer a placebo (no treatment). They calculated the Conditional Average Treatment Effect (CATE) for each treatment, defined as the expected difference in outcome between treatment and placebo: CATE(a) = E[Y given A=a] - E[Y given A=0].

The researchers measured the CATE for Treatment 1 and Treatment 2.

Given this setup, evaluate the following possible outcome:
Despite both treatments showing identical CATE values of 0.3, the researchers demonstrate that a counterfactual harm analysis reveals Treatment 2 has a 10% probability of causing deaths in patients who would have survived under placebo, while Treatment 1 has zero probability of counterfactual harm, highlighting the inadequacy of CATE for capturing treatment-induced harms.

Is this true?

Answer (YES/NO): YES